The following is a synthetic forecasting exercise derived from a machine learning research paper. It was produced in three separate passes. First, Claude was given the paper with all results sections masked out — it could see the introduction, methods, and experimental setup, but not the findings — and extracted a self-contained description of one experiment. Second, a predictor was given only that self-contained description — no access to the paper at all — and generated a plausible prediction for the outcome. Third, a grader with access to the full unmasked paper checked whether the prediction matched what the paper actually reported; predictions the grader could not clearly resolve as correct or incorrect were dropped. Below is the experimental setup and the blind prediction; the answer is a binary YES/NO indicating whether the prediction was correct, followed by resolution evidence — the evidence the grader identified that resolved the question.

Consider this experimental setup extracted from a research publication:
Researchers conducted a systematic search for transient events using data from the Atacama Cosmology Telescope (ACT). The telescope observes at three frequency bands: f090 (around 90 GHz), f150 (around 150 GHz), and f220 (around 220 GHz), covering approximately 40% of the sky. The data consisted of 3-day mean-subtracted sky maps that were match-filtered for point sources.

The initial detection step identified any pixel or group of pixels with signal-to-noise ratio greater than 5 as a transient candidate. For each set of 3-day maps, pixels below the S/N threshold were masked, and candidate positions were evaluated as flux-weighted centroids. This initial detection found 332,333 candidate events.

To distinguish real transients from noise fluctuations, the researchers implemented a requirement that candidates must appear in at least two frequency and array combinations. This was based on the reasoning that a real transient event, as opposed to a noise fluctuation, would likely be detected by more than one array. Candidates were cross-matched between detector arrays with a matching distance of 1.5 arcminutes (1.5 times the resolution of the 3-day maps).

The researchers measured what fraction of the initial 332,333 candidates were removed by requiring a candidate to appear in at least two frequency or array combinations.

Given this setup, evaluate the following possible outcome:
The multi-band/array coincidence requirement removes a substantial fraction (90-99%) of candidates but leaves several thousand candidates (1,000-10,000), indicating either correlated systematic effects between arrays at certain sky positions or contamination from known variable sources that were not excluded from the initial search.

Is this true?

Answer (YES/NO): NO